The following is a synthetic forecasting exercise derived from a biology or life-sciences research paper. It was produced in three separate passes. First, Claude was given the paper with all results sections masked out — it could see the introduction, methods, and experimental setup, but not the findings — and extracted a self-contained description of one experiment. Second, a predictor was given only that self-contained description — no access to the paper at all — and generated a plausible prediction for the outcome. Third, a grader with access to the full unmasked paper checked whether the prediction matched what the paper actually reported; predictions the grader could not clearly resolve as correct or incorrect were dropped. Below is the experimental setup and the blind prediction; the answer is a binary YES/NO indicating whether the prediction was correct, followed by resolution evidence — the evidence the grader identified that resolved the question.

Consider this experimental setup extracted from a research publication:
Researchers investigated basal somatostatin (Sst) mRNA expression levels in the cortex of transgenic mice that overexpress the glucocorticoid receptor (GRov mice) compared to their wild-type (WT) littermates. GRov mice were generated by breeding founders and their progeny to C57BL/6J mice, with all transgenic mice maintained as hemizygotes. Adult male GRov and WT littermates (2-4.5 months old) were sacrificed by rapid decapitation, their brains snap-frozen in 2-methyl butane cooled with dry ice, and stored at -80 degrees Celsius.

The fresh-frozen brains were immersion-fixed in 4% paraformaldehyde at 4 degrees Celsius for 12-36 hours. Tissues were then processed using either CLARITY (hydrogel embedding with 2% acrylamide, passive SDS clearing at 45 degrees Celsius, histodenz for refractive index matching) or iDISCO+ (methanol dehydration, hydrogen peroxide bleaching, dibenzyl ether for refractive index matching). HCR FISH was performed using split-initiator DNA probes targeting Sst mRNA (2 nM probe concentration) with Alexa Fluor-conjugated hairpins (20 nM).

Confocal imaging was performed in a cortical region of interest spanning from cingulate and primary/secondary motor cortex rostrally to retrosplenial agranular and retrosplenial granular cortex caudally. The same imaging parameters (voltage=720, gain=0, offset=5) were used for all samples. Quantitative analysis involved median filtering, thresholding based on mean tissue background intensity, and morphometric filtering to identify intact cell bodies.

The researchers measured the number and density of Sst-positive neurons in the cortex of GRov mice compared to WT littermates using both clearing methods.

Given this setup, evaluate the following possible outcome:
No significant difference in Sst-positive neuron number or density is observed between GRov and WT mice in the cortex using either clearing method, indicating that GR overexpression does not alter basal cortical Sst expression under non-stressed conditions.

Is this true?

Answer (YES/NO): NO